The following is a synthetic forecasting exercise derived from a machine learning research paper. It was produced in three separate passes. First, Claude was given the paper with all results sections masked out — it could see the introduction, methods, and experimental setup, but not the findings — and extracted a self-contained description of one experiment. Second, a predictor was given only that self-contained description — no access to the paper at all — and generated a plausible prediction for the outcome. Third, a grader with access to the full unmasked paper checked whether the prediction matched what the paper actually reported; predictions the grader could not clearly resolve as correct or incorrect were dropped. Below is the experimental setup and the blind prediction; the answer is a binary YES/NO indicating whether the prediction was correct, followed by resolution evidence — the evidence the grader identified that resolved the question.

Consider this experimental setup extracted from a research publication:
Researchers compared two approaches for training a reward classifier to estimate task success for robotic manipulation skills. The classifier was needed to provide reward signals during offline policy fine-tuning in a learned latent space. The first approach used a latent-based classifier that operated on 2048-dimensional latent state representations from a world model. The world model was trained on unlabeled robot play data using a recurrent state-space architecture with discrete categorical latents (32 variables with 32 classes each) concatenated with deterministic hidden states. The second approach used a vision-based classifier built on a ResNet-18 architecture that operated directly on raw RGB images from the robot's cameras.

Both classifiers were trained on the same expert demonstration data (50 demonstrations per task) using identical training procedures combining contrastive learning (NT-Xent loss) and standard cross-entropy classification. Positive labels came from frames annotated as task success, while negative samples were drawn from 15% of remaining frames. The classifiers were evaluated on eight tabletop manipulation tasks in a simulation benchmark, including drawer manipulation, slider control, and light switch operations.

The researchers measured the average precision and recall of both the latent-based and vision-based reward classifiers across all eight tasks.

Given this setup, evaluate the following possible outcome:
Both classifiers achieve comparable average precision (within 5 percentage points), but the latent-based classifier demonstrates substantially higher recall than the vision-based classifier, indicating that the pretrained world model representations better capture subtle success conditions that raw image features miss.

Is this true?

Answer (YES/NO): NO